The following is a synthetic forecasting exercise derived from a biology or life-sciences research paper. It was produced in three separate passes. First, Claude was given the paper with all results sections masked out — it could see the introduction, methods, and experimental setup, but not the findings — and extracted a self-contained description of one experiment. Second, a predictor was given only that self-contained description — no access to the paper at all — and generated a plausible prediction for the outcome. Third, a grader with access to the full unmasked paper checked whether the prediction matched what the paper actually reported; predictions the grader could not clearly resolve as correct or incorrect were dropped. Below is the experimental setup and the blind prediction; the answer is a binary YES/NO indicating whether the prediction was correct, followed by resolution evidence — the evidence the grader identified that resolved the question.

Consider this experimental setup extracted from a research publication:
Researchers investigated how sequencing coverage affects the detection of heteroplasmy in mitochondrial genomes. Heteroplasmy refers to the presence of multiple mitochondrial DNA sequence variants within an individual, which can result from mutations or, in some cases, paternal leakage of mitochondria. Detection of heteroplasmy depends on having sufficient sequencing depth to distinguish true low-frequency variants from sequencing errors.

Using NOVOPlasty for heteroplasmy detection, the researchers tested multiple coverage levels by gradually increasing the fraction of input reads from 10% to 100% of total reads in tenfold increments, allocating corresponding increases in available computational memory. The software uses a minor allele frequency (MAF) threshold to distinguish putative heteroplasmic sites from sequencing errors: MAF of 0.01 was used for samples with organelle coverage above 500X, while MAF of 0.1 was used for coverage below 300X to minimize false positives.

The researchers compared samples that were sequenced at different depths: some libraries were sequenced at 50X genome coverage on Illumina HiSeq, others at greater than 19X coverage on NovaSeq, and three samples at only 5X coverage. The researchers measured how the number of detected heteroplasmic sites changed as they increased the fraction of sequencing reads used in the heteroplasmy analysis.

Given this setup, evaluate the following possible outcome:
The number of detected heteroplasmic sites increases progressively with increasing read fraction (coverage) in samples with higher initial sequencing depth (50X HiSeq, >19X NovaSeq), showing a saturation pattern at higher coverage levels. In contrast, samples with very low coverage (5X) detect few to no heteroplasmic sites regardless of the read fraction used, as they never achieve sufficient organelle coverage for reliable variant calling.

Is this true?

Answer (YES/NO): NO